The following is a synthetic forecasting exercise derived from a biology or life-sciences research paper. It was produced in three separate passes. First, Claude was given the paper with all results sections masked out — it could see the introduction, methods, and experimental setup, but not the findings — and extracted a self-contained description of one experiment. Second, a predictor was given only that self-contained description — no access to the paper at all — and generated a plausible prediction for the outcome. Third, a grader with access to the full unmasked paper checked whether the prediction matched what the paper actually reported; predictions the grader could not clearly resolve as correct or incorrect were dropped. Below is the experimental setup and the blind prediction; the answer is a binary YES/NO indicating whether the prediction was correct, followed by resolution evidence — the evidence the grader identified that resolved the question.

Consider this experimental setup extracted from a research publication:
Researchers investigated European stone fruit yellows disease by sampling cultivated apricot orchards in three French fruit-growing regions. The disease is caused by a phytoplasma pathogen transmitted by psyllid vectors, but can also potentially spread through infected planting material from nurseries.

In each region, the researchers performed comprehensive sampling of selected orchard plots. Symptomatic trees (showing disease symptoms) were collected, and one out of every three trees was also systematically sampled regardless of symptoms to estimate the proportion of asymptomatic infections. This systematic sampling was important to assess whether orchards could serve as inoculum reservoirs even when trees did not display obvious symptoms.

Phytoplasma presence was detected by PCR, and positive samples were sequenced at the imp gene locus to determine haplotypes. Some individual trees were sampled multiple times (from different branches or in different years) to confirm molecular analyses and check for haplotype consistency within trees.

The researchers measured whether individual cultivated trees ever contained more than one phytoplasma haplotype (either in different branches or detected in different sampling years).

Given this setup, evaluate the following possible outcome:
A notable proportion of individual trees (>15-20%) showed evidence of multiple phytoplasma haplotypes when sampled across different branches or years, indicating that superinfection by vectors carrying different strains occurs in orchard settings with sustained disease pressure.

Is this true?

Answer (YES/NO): NO